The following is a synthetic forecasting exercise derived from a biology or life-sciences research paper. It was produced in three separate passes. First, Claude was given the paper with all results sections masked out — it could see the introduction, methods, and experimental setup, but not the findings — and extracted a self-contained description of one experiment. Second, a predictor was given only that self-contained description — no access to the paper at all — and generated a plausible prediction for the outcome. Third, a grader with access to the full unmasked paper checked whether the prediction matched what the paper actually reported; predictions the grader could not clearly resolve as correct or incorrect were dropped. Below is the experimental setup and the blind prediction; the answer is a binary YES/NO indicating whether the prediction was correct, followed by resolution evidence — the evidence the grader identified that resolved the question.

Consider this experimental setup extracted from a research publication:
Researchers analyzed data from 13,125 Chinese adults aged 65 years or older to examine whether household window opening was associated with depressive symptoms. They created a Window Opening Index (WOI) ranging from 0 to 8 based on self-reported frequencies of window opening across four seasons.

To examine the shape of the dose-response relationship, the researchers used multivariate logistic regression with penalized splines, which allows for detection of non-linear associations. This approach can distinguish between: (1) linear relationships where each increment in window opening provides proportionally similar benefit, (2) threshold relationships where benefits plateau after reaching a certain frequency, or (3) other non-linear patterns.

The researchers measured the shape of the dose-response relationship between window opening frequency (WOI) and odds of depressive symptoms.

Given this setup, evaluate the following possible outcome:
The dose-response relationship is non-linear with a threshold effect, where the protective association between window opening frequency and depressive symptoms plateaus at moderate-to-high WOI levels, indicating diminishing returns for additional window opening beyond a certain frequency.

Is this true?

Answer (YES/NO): NO